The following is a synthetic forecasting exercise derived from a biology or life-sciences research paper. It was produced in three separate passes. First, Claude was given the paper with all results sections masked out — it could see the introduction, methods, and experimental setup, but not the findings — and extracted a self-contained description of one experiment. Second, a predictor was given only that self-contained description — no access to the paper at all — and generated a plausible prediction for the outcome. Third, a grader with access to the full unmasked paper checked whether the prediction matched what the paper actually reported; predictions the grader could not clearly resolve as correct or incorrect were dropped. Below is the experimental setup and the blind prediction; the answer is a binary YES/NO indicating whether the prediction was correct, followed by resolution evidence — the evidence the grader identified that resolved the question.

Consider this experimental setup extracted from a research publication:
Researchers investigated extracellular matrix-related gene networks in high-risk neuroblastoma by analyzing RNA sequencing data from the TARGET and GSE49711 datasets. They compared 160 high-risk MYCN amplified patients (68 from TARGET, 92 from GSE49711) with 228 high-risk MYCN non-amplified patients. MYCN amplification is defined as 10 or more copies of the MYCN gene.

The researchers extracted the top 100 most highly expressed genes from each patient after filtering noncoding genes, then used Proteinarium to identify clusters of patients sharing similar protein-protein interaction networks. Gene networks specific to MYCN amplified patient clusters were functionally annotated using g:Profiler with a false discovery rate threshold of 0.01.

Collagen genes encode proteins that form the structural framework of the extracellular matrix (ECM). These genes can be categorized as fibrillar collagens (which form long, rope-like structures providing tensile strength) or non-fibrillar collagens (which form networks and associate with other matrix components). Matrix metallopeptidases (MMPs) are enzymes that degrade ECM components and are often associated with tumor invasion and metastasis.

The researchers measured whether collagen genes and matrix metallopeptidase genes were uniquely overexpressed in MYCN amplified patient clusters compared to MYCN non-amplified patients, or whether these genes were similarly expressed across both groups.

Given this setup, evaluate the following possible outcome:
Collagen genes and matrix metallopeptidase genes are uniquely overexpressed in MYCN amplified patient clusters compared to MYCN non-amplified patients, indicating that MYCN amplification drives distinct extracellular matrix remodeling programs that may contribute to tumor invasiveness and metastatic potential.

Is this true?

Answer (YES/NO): YES